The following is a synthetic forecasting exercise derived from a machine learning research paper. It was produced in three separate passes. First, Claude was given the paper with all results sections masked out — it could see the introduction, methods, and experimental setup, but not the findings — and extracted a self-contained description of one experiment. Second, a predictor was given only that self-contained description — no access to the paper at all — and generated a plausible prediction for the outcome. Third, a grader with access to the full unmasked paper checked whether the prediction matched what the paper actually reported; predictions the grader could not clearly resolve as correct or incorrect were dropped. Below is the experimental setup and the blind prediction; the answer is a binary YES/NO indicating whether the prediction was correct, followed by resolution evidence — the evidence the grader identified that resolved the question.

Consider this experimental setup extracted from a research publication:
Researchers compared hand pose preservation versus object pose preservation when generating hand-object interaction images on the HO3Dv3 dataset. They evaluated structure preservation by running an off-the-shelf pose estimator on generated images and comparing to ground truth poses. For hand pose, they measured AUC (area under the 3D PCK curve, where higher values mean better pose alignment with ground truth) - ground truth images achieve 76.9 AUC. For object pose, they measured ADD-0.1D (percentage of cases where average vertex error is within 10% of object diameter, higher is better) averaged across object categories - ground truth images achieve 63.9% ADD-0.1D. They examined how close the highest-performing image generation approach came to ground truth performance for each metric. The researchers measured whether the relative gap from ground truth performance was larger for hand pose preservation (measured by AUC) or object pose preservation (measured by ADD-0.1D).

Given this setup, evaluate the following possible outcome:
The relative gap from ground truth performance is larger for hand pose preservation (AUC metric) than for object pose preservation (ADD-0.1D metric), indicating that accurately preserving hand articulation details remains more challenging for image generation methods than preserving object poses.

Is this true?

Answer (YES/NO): NO